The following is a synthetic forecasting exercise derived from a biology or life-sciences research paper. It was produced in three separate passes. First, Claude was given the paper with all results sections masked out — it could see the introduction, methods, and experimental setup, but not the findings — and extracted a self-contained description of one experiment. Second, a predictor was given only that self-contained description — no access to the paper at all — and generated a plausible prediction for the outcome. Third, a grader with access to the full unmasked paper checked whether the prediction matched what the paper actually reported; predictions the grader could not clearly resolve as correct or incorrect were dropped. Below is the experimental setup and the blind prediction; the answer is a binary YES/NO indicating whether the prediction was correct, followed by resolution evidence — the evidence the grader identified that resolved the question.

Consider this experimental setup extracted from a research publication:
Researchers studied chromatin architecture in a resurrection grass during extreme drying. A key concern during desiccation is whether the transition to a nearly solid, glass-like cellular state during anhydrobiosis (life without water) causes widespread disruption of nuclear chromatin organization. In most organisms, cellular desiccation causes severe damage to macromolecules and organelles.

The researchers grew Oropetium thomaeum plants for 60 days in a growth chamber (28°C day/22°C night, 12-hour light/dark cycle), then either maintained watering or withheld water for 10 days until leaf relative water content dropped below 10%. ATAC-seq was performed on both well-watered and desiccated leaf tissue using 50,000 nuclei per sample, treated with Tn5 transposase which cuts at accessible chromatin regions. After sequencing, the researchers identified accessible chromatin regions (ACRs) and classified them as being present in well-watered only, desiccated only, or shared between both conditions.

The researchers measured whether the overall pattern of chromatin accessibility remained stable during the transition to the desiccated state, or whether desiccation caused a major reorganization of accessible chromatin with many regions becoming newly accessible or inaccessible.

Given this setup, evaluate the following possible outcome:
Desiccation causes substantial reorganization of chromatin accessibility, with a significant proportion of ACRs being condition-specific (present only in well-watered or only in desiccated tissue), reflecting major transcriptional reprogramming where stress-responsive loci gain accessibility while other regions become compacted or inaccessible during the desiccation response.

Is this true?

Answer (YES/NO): YES